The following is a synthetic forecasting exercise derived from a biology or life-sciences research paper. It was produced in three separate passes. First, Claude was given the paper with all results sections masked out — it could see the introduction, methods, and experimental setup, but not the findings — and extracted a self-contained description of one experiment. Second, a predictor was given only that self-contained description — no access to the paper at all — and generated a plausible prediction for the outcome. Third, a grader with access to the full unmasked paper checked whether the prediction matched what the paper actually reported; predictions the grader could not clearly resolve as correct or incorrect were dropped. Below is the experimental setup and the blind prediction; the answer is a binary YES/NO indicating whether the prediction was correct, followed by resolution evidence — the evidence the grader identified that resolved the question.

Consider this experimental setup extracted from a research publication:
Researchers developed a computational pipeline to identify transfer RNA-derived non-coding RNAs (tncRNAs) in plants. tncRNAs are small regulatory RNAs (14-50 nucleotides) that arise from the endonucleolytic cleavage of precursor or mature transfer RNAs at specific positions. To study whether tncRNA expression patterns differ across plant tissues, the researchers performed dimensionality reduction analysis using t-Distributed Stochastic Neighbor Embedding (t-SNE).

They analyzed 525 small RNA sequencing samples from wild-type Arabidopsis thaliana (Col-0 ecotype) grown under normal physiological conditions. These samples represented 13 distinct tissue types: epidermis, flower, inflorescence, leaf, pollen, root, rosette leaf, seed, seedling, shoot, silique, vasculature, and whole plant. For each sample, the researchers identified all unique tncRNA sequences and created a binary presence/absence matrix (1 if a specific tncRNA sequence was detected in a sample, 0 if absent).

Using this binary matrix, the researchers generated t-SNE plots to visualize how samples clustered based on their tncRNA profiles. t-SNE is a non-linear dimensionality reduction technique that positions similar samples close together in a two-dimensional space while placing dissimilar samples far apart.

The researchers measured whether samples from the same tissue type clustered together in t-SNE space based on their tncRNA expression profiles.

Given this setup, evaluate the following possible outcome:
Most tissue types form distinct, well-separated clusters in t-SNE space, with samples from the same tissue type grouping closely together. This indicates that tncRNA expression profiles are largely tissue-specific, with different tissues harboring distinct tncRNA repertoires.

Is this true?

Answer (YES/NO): YES